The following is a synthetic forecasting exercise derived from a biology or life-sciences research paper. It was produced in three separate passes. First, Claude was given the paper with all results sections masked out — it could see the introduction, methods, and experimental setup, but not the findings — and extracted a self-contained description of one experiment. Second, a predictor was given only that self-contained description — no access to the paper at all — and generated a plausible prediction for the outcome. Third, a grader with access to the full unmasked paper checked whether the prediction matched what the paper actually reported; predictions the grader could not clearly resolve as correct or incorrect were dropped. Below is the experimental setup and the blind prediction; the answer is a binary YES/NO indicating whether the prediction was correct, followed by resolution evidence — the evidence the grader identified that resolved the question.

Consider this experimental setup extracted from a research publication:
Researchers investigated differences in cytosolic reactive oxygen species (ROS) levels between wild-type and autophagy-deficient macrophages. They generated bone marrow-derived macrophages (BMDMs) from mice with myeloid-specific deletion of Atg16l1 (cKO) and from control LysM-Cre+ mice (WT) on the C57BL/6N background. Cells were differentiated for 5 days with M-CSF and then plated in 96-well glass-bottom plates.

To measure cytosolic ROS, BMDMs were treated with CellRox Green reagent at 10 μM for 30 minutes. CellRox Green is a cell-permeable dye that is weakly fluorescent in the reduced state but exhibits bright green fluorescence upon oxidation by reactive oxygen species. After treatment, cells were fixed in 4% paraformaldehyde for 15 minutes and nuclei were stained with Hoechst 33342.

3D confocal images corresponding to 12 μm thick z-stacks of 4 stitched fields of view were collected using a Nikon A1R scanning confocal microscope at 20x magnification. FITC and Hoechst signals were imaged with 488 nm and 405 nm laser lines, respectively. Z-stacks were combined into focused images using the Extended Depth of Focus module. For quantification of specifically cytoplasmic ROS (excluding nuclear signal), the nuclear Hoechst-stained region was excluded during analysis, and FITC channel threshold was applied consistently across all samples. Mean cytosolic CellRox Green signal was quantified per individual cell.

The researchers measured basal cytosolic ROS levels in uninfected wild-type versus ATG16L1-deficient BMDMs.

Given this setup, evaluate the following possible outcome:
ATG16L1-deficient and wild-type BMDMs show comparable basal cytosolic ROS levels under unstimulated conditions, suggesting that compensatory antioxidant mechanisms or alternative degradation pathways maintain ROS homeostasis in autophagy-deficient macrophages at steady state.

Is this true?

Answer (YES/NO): NO